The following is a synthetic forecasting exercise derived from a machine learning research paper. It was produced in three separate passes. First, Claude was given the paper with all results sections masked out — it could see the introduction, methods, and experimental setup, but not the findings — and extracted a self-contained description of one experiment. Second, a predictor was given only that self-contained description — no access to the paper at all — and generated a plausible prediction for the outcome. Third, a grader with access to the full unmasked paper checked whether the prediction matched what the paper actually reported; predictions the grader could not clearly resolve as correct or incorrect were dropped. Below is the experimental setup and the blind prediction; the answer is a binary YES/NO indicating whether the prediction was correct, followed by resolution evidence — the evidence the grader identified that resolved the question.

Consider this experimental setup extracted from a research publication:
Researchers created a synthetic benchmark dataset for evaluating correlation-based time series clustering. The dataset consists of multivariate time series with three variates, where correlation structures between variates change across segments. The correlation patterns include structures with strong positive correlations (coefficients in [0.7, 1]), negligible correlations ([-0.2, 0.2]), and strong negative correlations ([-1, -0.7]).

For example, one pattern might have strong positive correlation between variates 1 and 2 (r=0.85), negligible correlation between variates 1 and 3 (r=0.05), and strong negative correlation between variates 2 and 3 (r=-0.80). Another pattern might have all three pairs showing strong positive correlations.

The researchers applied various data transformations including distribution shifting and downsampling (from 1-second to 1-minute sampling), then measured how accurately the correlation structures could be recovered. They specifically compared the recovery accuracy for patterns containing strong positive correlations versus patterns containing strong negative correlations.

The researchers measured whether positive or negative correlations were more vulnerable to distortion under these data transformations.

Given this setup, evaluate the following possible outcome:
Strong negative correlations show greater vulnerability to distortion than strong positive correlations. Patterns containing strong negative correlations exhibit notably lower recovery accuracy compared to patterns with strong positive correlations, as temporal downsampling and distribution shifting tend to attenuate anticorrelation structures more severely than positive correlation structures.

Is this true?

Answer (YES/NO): NO